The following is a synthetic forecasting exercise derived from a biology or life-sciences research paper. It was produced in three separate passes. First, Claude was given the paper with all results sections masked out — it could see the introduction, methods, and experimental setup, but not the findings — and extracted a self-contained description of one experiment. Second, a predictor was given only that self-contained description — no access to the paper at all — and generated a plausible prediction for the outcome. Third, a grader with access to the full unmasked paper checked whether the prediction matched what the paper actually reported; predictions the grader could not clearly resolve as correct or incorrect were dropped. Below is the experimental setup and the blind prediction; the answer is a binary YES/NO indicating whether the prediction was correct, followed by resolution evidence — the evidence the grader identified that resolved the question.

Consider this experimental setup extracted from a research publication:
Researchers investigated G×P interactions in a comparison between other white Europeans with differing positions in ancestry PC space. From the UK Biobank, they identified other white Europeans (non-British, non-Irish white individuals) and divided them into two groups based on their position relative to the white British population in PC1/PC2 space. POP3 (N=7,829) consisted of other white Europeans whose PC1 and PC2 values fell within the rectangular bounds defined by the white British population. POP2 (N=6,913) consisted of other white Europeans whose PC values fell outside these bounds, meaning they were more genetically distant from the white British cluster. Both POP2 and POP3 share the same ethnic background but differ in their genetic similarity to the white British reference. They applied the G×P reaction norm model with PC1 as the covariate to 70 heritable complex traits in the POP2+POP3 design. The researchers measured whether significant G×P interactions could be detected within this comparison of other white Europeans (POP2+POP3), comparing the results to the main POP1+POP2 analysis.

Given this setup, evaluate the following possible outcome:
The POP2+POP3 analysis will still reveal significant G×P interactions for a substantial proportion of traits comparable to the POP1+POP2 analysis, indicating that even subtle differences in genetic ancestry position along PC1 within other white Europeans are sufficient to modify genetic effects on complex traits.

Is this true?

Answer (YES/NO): YES